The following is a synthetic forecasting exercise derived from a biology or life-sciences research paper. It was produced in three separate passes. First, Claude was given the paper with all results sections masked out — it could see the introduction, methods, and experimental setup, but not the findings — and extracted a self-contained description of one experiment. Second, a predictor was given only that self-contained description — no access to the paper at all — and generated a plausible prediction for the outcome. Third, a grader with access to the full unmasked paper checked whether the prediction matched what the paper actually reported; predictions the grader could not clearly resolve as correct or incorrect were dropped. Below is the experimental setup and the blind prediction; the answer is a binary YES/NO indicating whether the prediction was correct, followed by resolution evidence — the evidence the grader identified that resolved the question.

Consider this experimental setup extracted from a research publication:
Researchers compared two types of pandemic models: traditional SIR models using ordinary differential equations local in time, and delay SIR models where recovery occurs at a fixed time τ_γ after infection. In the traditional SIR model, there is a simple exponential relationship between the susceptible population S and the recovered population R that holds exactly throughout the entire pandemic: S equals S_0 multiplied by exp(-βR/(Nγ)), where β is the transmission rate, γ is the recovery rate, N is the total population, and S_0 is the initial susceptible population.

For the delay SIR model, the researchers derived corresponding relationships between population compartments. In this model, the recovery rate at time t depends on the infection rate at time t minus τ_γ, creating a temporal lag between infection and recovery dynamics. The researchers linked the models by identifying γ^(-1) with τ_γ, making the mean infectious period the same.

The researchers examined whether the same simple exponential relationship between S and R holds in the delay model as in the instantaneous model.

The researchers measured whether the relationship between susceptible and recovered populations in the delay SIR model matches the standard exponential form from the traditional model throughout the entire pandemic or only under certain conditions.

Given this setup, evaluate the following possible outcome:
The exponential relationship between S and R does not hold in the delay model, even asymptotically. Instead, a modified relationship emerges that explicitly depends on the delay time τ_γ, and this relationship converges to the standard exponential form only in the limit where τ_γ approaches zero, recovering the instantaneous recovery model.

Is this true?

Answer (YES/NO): NO